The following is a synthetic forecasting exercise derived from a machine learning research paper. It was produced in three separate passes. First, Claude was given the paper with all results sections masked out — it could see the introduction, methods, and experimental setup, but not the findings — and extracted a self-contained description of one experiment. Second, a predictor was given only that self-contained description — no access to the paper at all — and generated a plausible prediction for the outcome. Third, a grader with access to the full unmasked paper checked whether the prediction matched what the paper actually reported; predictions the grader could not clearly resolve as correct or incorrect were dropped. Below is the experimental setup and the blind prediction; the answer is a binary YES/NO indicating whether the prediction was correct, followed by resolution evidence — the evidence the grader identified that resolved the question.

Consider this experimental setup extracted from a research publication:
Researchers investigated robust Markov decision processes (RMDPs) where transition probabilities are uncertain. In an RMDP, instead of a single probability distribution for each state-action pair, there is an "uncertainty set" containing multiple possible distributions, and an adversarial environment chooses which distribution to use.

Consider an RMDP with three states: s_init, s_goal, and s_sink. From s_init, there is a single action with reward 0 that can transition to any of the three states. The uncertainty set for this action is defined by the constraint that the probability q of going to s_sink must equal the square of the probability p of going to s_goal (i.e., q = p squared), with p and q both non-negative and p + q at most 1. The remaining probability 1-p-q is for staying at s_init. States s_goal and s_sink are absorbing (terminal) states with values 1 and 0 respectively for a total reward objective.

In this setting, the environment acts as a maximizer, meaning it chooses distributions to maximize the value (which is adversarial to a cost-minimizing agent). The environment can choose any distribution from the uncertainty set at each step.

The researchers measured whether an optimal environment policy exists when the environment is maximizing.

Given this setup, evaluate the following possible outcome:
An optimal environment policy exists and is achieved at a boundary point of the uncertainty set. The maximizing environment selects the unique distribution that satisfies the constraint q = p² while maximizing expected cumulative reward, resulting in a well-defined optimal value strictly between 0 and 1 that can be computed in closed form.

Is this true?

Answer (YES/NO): NO